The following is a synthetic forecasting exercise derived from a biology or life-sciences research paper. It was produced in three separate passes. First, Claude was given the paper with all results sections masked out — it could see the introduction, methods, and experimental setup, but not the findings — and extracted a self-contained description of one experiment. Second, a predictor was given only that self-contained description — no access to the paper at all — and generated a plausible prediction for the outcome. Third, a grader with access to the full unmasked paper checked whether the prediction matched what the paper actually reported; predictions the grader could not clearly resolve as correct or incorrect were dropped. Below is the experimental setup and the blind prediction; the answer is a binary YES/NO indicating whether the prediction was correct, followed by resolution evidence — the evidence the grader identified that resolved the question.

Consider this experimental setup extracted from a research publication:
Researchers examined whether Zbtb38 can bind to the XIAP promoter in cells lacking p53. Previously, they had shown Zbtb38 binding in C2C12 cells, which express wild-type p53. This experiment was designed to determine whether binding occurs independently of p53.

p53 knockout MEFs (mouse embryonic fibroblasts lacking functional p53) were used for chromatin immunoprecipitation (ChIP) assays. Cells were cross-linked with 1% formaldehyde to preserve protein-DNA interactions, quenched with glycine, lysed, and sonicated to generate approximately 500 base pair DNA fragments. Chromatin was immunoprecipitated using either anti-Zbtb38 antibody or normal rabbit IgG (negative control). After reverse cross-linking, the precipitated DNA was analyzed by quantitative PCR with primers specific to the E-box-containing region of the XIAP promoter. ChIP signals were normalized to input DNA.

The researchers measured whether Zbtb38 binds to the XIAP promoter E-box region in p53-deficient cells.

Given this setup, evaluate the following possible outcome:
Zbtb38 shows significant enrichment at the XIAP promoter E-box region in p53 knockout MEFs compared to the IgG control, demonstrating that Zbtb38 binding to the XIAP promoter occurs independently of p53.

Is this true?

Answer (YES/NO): YES